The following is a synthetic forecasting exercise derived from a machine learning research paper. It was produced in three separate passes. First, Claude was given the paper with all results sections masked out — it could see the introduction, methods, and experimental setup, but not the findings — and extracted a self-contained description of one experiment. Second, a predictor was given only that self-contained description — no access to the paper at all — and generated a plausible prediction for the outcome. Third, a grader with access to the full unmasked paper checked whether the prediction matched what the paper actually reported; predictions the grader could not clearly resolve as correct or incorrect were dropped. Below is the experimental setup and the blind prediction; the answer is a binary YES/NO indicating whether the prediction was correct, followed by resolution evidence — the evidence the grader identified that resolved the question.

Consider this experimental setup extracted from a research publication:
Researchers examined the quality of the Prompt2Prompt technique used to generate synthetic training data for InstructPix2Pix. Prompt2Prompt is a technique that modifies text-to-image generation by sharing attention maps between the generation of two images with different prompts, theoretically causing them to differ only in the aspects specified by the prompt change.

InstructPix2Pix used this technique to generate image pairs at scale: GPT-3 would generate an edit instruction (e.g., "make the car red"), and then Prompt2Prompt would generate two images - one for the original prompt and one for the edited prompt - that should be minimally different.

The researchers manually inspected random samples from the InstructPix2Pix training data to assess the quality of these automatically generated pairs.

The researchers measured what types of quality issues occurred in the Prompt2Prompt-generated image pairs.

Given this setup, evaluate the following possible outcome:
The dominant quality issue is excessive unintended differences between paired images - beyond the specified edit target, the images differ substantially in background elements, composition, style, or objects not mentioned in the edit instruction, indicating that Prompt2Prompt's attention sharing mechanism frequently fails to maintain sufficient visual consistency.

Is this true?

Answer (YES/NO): NO